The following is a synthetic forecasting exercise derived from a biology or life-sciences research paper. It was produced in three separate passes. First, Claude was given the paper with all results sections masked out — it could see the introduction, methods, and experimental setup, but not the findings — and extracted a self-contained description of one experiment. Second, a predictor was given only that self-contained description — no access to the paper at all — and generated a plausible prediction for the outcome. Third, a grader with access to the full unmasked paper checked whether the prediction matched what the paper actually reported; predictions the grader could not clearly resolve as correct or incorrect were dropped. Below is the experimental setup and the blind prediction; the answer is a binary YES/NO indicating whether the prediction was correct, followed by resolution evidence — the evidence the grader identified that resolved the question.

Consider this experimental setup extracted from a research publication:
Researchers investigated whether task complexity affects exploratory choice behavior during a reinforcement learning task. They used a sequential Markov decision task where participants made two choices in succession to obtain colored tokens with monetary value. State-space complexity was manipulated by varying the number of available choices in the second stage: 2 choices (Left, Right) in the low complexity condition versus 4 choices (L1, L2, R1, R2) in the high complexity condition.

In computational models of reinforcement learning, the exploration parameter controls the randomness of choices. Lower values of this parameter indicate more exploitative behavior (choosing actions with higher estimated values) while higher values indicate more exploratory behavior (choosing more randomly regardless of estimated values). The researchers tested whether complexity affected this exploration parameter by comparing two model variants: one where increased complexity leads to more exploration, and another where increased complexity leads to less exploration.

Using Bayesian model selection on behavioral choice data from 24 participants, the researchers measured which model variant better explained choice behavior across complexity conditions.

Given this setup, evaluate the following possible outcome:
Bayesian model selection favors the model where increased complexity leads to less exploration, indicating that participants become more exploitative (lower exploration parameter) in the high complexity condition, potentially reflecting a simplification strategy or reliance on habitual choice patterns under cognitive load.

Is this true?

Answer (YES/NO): NO